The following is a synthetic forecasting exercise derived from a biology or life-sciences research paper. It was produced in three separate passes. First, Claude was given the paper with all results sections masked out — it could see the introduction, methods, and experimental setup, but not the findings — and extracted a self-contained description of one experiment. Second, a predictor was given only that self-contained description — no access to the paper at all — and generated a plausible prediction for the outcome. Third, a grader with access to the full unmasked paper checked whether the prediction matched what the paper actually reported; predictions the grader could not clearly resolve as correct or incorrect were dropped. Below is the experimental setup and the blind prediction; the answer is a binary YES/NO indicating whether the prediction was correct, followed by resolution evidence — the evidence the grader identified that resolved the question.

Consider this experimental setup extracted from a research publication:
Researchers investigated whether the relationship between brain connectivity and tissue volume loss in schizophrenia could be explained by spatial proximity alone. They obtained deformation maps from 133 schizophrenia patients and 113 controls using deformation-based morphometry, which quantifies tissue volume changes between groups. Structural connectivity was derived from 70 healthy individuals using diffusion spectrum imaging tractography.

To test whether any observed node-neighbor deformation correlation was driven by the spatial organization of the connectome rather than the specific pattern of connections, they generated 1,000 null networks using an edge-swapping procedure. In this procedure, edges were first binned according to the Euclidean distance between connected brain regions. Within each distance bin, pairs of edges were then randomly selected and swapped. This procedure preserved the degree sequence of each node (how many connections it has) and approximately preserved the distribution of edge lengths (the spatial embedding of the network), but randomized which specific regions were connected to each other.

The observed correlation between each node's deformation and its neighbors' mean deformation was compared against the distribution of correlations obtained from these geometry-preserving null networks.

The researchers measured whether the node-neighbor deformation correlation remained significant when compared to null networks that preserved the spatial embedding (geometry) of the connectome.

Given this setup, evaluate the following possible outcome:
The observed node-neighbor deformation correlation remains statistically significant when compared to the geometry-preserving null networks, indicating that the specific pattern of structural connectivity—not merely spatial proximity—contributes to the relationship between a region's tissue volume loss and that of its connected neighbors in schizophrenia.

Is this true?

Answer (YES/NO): YES